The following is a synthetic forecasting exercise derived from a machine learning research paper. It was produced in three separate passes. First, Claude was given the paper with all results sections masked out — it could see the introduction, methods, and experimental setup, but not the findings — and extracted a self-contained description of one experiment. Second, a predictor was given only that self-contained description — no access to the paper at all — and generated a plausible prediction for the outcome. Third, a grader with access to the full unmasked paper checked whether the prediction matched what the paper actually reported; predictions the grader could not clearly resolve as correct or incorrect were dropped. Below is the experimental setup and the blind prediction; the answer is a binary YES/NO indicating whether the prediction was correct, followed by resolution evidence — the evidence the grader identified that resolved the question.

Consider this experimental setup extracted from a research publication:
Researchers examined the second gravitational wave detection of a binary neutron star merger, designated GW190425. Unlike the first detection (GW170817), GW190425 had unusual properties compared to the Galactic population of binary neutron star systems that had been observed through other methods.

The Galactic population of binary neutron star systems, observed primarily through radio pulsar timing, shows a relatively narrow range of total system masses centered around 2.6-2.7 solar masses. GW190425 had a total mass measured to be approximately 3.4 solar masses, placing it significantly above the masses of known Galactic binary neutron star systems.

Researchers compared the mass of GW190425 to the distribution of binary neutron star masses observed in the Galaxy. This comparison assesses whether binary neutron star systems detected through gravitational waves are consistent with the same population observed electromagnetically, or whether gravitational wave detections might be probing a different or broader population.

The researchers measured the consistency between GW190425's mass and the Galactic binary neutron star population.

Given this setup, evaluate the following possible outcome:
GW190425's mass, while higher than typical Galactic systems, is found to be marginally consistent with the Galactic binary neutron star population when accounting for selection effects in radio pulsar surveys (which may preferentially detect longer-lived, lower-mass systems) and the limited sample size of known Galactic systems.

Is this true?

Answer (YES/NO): NO